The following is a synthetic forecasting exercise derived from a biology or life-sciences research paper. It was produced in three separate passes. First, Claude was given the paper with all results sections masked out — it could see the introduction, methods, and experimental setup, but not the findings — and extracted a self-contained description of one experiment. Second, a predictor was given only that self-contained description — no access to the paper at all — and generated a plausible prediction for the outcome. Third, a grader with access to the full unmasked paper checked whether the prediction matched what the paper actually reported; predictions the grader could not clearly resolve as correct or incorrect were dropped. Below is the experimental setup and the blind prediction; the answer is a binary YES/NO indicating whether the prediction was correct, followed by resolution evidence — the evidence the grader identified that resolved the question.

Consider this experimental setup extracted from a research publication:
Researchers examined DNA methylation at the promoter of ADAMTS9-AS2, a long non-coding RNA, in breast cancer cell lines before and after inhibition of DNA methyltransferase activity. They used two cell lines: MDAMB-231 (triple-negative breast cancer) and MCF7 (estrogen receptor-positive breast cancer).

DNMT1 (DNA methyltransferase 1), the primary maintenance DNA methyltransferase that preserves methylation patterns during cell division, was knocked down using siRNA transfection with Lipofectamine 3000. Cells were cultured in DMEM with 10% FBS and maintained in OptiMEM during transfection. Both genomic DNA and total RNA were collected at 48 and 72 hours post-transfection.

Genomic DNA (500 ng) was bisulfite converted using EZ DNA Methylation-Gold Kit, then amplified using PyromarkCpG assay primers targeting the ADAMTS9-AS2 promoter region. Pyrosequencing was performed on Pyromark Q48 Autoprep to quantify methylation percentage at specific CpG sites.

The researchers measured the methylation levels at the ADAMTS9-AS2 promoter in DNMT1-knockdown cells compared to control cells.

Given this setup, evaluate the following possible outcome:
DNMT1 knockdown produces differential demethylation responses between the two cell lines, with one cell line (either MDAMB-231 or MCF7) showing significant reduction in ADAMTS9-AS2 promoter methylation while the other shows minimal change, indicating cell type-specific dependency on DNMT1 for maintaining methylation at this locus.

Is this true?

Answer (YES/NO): NO